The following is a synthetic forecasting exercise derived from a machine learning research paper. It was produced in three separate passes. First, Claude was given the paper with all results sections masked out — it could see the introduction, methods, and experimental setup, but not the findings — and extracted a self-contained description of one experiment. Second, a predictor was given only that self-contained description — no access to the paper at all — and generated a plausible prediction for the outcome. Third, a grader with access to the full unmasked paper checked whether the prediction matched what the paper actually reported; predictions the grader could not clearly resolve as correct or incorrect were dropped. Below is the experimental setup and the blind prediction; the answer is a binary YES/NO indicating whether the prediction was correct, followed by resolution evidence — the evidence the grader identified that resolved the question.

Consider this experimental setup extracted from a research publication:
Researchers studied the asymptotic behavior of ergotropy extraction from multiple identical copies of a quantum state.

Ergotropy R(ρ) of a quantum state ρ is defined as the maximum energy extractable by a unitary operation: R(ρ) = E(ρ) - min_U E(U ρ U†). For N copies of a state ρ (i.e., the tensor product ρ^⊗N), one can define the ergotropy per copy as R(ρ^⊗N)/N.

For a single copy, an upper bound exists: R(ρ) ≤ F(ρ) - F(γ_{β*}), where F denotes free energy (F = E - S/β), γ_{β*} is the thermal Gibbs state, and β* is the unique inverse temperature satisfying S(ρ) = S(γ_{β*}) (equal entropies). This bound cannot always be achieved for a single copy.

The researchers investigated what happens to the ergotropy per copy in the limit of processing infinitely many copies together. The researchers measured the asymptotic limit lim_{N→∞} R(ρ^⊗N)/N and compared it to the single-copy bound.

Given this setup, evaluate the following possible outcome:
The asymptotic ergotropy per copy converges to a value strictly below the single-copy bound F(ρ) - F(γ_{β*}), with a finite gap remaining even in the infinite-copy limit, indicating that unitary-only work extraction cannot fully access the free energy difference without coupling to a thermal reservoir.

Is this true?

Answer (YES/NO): NO